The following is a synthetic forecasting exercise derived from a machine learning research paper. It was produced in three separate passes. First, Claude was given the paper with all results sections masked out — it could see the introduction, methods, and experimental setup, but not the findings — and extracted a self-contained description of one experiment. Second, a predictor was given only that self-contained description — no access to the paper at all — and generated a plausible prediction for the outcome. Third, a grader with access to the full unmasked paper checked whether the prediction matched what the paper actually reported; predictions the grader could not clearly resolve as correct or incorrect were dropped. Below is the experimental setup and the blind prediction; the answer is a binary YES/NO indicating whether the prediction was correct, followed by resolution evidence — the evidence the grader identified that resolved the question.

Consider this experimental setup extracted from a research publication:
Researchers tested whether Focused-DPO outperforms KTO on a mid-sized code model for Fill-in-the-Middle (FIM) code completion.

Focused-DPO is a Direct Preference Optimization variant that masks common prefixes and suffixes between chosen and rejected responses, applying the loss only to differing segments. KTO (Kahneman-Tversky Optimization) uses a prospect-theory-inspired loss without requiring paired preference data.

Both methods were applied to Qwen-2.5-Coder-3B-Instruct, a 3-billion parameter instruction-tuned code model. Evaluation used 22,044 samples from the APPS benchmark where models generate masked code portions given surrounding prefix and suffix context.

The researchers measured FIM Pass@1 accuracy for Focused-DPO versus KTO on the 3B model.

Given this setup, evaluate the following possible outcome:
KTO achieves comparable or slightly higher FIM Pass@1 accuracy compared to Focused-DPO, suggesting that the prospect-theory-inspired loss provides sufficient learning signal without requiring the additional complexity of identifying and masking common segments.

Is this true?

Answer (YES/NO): NO